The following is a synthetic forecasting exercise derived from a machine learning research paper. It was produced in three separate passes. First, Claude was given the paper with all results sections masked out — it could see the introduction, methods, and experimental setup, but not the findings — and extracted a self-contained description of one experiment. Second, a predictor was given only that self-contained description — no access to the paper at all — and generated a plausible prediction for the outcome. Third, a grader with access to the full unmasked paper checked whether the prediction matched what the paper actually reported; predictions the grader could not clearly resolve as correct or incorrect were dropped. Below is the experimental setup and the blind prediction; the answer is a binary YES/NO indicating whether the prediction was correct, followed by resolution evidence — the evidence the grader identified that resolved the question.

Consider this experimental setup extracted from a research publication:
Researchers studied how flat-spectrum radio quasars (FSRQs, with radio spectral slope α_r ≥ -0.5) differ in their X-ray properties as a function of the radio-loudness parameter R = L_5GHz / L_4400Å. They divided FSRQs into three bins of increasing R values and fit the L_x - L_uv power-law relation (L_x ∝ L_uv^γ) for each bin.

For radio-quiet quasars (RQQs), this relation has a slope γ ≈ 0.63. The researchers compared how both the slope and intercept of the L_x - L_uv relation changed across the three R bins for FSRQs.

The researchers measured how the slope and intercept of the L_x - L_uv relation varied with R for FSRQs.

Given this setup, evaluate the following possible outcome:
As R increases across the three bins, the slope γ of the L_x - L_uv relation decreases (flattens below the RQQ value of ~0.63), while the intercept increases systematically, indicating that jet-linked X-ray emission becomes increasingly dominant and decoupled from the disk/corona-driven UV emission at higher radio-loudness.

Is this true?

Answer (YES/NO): NO